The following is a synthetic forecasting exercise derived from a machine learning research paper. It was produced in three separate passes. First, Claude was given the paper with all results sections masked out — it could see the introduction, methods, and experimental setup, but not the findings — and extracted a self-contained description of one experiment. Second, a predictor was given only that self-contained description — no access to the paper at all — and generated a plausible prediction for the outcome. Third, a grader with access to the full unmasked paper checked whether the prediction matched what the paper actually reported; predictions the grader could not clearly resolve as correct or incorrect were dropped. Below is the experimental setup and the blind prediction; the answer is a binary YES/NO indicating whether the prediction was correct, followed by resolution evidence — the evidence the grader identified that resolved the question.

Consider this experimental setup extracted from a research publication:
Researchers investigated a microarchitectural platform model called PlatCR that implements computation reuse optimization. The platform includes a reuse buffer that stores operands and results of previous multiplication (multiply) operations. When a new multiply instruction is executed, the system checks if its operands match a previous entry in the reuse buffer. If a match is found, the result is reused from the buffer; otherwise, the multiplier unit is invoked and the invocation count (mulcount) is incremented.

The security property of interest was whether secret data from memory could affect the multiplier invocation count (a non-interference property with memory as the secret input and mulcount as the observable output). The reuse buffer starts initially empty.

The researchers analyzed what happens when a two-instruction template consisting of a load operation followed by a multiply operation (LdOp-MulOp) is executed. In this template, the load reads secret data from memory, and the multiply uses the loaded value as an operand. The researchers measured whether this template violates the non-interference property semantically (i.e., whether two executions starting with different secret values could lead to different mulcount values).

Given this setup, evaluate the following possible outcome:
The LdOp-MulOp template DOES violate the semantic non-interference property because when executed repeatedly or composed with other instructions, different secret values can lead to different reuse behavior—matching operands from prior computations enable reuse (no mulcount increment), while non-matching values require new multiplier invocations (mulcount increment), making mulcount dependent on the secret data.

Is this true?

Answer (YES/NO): NO